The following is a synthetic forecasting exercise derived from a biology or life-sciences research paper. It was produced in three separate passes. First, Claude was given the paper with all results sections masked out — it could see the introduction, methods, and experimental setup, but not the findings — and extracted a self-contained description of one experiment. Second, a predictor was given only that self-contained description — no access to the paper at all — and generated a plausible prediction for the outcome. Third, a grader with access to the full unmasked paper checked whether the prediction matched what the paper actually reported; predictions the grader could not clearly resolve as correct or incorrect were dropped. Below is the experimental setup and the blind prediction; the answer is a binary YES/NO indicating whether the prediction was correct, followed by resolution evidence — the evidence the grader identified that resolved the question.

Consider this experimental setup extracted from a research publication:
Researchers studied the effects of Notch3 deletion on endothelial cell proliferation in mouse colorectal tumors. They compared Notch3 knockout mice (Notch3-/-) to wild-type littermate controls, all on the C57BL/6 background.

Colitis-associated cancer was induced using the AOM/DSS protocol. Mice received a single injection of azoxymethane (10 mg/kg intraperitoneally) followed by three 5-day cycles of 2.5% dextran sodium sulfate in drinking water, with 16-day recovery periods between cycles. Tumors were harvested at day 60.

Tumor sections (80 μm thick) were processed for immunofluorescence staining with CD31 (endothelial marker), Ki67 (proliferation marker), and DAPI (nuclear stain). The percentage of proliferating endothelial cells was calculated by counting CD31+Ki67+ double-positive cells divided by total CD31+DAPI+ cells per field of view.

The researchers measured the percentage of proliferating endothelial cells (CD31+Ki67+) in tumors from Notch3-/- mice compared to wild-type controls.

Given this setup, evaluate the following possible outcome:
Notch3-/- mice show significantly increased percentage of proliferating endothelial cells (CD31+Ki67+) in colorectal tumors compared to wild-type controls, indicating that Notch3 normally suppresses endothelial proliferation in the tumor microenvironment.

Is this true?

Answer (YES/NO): NO